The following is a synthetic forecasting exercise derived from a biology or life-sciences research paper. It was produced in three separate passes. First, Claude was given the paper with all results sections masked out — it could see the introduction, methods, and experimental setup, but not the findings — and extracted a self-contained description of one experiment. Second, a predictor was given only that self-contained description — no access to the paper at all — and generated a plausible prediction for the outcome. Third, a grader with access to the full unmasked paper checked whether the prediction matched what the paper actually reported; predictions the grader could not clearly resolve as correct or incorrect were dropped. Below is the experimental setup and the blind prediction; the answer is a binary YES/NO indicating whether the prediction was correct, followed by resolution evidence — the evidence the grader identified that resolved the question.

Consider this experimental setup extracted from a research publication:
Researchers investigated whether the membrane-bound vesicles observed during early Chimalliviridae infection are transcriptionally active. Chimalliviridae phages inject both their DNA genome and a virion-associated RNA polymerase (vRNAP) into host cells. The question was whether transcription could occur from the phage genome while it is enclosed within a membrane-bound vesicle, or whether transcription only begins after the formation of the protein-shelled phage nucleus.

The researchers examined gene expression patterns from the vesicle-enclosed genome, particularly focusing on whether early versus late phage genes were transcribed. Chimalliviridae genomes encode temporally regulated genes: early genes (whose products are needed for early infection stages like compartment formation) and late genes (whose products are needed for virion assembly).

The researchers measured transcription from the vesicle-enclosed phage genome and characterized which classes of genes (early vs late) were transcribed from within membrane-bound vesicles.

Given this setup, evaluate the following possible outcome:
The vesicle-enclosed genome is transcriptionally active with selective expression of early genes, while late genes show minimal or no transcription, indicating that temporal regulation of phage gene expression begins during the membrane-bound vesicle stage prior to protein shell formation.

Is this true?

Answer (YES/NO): YES